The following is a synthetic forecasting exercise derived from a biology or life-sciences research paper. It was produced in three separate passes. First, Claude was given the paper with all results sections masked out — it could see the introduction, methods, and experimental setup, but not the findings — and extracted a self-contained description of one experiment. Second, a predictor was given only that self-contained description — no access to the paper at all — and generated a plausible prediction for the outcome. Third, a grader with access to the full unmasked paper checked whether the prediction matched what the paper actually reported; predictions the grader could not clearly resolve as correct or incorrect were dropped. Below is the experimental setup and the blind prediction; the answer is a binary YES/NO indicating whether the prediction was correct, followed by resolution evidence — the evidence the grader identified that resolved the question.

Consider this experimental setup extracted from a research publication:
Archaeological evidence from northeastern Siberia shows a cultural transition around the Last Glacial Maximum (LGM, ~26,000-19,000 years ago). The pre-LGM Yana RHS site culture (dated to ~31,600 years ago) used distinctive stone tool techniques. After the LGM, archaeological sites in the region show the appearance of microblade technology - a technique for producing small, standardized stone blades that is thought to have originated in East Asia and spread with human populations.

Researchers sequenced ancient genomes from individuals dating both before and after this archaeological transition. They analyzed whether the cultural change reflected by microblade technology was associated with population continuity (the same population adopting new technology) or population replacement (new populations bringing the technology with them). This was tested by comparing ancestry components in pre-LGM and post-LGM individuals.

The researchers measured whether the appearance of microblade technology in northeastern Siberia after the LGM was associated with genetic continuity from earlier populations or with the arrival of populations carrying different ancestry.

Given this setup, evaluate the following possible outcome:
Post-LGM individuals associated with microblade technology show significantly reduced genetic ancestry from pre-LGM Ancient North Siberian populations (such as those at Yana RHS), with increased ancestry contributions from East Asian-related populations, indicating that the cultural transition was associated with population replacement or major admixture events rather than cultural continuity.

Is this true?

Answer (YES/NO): YES